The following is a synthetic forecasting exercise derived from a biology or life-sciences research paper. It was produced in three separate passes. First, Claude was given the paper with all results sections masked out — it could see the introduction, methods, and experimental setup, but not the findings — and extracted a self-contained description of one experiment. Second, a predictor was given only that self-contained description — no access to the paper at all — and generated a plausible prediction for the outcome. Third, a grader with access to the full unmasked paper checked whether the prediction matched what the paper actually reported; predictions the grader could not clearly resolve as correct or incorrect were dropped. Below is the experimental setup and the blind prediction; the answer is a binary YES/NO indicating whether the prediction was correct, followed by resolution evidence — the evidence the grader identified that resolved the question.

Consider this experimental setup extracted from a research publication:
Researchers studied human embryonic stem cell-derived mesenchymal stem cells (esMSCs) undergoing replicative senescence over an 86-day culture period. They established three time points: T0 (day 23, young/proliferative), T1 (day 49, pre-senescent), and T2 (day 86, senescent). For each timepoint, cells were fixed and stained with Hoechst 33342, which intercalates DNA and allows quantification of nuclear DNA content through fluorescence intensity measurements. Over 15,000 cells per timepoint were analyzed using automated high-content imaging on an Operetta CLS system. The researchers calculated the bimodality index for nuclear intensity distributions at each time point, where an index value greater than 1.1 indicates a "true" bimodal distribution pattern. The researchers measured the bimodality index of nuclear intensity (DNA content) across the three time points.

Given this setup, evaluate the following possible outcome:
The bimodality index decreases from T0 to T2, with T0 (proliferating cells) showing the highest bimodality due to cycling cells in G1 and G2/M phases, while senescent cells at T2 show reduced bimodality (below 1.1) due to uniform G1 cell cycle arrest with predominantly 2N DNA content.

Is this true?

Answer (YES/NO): NO